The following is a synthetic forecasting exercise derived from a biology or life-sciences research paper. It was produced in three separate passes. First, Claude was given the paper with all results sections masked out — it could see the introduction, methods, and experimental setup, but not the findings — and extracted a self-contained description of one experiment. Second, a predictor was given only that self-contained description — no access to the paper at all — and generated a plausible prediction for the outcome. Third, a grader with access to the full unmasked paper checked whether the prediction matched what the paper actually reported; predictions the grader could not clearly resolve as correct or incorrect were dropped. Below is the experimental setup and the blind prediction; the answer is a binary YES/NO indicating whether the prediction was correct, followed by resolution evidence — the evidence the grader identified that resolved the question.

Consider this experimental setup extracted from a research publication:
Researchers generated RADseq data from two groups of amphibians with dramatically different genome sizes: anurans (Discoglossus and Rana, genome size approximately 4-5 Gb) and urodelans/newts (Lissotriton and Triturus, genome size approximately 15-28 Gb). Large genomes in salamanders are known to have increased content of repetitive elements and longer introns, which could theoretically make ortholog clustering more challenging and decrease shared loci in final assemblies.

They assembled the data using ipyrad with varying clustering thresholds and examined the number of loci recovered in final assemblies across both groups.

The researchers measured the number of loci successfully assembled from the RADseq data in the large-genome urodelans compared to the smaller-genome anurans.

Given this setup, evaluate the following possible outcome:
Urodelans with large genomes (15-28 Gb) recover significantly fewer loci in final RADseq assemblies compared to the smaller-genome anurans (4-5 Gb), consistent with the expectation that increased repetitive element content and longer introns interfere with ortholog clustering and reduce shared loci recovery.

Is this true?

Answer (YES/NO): NO